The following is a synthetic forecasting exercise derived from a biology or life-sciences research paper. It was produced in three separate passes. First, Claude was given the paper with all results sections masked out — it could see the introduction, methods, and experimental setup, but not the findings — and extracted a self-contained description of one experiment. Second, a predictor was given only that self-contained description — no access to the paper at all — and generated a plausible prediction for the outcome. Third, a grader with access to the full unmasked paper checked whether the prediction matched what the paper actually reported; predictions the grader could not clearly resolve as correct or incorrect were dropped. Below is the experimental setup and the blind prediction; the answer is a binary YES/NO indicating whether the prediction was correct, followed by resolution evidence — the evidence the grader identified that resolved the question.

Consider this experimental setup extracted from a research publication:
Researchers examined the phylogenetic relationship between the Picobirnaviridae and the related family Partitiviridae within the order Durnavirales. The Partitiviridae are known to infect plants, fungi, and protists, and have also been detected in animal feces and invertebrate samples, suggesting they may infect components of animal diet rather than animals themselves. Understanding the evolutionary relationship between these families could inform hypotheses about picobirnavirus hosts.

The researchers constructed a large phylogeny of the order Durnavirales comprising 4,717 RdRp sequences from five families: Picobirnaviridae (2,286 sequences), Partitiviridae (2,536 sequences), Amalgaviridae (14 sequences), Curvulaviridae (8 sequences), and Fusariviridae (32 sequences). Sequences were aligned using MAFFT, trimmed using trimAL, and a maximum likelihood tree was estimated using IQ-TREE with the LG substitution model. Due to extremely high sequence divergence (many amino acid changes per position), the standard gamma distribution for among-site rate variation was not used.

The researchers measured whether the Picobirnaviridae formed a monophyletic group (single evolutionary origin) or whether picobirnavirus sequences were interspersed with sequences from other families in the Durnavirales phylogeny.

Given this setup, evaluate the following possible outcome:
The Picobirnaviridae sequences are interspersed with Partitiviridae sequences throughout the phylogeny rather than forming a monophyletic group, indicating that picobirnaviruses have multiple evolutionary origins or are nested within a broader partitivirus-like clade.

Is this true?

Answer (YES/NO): NO